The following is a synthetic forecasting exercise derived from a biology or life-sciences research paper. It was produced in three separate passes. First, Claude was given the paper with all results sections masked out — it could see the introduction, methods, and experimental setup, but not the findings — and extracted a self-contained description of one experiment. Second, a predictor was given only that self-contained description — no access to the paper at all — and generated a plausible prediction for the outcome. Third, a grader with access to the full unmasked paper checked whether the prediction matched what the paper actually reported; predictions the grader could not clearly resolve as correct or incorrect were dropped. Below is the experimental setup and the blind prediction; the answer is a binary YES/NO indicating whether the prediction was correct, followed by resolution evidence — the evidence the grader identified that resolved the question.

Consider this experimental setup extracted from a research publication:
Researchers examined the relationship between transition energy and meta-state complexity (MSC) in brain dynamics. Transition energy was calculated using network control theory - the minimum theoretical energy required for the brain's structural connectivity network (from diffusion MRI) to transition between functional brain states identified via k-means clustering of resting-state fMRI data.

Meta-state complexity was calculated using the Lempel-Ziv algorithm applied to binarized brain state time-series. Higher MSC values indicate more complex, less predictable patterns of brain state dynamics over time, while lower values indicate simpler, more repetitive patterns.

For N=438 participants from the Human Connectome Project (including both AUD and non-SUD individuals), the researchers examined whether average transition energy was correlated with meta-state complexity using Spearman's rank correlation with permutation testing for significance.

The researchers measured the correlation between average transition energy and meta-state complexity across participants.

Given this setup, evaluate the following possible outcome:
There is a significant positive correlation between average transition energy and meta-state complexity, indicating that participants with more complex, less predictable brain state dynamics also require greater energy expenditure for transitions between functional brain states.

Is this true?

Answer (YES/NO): NO